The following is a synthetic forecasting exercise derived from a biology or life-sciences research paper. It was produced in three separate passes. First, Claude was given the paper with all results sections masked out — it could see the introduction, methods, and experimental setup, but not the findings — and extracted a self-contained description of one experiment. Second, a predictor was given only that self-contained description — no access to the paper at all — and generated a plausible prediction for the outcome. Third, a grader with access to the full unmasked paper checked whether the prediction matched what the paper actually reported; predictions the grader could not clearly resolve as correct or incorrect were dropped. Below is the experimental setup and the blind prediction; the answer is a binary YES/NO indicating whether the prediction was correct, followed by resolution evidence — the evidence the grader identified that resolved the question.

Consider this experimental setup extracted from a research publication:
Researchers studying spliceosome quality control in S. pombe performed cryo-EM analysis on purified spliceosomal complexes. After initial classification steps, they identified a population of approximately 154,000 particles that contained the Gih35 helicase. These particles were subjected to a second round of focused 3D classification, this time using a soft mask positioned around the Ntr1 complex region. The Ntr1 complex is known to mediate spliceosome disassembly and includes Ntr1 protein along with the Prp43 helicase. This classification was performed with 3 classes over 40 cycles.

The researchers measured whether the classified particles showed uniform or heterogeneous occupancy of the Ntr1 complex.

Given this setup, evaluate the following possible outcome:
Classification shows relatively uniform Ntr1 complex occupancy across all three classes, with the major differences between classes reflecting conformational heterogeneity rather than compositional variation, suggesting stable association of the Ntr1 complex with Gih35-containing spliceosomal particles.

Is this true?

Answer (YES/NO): NO